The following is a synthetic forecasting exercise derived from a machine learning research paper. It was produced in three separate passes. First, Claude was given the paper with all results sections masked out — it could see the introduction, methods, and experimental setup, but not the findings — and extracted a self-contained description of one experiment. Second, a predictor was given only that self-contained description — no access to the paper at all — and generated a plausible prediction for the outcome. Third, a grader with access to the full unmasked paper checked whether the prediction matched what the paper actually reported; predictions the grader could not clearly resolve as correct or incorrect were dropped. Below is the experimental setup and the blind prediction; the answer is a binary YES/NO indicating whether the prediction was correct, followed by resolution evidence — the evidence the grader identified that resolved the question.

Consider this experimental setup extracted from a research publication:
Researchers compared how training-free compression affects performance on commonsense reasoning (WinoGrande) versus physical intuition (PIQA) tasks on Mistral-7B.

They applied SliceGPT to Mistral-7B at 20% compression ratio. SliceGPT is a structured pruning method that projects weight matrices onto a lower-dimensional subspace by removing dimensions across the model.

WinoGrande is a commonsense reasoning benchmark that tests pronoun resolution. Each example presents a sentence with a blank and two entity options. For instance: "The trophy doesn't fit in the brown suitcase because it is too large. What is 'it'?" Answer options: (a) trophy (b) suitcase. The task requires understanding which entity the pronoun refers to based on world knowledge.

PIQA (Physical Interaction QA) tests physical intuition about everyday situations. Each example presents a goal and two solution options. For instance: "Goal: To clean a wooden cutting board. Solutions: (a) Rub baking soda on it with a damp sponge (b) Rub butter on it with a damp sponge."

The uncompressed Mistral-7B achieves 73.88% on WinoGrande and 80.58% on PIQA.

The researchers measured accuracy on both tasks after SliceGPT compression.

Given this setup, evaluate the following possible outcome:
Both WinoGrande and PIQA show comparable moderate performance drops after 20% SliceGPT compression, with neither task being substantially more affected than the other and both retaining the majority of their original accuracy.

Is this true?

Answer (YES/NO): NO